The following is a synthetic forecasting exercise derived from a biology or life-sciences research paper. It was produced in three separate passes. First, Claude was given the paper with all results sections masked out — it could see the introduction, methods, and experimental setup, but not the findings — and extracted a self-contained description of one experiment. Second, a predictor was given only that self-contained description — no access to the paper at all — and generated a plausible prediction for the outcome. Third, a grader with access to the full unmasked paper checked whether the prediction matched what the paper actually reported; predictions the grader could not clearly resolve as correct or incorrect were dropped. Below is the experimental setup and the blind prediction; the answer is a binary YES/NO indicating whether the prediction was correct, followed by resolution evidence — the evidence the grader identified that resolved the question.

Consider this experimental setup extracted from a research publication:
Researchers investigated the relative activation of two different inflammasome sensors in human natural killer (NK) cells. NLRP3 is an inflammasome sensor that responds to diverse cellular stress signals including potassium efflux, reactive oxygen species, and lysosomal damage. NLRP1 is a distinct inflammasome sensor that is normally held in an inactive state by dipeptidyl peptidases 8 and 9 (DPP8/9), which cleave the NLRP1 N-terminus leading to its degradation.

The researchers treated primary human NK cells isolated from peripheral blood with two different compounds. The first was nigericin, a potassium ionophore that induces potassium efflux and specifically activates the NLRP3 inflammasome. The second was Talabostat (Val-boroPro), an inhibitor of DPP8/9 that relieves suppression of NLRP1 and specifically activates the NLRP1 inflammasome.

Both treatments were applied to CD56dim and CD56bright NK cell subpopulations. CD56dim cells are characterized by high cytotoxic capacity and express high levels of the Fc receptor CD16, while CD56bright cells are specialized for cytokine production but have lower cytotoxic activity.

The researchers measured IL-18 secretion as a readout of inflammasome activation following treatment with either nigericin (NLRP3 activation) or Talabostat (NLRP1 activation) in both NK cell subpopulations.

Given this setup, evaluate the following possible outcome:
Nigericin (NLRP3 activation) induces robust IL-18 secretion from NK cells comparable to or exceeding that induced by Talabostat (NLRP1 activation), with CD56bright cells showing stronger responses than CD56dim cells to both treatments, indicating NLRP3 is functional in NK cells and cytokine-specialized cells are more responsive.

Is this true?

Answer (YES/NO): NO